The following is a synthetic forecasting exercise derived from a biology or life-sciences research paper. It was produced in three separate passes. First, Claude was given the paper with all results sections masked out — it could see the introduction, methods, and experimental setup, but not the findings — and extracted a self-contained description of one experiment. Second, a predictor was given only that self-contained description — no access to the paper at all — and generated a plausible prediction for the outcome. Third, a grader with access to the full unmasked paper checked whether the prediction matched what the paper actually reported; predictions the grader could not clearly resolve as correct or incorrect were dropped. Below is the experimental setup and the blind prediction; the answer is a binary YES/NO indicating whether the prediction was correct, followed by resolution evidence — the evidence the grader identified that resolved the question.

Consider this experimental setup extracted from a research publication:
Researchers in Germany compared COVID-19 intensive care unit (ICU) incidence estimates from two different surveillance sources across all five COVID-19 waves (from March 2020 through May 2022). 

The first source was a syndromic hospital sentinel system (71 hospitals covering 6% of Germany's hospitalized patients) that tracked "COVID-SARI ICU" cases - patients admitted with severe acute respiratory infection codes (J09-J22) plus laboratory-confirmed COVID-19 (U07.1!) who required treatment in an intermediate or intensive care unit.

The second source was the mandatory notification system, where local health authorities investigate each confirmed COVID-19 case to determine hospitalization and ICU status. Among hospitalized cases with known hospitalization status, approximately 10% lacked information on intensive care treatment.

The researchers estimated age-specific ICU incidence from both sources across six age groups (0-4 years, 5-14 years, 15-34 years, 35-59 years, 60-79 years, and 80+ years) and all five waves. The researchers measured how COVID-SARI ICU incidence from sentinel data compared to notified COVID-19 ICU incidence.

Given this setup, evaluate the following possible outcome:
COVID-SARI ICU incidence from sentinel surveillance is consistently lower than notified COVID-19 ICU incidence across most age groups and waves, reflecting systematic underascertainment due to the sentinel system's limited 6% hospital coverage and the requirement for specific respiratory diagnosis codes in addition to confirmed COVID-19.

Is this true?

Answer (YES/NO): NO